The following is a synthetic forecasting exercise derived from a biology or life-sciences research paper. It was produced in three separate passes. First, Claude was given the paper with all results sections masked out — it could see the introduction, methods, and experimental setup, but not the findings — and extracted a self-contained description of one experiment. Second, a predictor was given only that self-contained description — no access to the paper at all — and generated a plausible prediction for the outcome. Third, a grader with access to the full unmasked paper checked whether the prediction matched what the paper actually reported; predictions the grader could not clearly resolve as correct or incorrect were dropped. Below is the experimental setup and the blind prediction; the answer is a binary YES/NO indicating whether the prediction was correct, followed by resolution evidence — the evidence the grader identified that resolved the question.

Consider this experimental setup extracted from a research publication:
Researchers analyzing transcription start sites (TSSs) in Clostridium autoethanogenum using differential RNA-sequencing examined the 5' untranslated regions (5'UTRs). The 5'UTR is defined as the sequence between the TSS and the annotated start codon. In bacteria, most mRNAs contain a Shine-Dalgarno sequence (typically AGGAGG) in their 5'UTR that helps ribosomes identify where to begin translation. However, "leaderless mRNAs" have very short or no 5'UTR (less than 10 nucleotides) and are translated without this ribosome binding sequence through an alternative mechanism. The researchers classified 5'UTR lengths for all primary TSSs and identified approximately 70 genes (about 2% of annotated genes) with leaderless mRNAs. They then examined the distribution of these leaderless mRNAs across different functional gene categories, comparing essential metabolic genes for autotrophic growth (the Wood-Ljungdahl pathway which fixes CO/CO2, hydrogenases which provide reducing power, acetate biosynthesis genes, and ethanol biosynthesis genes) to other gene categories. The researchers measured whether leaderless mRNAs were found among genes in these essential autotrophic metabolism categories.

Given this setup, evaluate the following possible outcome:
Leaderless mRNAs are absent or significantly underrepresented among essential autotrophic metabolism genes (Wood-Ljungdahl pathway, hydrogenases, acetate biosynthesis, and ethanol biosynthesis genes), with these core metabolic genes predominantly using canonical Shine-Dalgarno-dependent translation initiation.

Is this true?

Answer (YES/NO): YES